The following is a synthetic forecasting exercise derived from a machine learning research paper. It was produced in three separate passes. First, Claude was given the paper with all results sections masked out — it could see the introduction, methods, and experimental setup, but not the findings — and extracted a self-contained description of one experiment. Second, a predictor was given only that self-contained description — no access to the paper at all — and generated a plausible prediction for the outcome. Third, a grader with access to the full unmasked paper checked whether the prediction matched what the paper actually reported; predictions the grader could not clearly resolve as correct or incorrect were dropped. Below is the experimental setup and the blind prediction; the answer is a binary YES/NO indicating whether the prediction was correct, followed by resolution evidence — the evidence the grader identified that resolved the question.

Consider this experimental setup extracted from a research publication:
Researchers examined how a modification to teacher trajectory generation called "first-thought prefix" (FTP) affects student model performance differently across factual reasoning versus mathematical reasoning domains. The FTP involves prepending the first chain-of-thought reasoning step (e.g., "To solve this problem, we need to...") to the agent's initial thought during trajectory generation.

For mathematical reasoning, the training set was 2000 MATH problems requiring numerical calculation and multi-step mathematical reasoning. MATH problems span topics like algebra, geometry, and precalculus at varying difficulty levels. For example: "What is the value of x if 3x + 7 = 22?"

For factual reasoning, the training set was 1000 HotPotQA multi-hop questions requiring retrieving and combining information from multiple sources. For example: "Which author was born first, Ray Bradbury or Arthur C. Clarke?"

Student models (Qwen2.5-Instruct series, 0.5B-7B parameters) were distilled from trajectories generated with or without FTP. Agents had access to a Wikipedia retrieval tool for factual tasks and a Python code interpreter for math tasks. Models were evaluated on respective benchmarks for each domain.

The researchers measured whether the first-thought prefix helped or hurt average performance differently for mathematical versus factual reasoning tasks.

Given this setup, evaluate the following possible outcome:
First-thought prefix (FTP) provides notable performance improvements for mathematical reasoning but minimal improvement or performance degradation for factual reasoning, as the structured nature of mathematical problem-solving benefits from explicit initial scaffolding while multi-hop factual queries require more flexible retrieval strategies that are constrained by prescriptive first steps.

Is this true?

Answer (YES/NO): YES